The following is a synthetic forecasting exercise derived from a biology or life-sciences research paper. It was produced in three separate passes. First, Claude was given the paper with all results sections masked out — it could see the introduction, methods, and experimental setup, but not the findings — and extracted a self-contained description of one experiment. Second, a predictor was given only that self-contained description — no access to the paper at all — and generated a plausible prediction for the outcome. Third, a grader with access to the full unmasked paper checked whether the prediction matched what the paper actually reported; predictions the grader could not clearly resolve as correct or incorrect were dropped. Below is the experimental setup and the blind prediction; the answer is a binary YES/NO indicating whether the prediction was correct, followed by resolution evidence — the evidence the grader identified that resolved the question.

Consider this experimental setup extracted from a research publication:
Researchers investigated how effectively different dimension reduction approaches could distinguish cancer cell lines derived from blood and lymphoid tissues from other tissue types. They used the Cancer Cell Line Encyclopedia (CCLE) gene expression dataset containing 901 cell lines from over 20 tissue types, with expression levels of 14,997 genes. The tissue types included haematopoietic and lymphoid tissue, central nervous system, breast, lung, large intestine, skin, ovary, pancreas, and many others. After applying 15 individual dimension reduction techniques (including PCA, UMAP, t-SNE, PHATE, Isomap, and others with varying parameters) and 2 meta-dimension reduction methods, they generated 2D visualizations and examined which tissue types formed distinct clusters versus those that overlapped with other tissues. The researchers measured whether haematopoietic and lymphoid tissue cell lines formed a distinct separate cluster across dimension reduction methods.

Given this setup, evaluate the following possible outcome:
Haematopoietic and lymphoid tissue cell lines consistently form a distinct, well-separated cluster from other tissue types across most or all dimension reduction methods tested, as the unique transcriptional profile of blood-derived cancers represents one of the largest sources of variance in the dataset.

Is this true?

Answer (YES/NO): YES